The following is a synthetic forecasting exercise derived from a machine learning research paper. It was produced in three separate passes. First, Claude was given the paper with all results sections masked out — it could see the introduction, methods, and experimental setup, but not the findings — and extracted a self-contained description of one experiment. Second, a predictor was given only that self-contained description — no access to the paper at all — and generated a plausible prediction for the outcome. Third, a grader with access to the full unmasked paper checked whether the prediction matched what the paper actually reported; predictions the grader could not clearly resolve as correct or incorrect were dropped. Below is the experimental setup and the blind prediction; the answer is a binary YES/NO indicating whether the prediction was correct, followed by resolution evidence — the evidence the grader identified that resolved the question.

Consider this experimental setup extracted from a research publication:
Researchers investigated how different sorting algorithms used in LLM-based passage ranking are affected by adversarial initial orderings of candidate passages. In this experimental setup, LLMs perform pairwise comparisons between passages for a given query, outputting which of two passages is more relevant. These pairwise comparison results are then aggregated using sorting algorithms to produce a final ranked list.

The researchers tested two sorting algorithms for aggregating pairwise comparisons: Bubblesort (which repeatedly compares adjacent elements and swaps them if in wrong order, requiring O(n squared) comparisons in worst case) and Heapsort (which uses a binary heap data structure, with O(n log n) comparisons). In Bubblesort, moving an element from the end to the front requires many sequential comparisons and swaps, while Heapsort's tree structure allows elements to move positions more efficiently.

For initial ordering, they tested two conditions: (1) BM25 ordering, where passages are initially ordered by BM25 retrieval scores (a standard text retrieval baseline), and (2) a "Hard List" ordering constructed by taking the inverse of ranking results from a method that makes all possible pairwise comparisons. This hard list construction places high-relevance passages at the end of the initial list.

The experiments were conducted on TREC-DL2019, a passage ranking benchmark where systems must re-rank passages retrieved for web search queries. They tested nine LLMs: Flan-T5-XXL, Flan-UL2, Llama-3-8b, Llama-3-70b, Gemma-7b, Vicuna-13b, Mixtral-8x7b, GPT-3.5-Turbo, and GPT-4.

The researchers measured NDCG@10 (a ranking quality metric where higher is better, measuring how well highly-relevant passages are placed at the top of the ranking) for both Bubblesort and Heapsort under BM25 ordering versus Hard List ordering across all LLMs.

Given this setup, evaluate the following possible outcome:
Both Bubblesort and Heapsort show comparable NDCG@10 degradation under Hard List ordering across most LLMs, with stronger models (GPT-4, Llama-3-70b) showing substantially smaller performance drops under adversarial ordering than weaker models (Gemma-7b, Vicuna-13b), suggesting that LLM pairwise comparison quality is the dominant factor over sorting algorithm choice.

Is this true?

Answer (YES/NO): NO